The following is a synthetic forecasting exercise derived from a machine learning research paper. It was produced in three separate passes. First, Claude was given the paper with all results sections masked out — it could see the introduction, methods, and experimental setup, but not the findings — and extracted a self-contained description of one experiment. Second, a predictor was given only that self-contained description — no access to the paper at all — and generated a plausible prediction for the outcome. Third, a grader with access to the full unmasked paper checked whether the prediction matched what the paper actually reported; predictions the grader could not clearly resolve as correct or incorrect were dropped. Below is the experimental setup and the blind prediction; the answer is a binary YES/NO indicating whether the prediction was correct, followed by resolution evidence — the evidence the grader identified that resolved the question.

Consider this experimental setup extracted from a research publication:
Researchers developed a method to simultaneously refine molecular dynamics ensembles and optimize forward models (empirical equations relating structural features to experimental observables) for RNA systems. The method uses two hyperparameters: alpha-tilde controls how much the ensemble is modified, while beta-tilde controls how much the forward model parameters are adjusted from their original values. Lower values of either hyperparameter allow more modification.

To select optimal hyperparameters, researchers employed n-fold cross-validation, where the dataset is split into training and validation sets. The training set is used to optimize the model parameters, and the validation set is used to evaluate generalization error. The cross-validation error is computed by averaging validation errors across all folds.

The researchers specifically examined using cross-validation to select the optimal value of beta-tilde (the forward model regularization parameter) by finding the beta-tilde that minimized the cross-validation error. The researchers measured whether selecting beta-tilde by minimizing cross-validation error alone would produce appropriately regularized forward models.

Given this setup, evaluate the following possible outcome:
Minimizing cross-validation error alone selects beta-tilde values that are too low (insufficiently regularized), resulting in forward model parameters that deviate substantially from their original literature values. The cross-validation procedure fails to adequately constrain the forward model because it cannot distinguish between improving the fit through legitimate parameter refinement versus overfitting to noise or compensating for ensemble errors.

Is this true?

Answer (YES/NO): YES